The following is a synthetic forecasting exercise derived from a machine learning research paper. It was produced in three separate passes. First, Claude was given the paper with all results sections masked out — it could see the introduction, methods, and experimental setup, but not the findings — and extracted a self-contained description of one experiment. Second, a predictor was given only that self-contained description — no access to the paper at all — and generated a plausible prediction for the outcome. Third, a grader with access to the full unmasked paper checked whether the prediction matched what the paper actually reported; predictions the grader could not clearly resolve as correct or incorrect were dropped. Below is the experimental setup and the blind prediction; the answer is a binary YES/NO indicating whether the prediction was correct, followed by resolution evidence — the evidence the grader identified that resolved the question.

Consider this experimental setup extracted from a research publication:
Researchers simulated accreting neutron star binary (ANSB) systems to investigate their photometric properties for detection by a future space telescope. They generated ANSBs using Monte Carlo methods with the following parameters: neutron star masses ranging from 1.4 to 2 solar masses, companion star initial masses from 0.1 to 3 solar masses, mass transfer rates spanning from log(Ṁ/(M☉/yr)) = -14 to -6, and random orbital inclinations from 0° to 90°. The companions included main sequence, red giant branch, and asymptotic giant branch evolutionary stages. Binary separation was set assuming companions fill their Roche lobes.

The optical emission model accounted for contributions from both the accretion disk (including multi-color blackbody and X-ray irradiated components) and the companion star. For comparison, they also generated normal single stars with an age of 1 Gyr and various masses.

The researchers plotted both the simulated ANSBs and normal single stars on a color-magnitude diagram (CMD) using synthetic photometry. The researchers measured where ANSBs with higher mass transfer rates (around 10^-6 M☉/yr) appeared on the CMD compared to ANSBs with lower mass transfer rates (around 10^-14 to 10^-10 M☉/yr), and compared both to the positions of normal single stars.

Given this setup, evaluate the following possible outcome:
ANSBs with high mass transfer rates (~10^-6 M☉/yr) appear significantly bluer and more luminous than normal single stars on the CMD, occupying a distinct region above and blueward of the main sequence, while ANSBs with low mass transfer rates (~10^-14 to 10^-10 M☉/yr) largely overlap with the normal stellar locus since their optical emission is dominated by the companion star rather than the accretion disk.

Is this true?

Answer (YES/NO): YES